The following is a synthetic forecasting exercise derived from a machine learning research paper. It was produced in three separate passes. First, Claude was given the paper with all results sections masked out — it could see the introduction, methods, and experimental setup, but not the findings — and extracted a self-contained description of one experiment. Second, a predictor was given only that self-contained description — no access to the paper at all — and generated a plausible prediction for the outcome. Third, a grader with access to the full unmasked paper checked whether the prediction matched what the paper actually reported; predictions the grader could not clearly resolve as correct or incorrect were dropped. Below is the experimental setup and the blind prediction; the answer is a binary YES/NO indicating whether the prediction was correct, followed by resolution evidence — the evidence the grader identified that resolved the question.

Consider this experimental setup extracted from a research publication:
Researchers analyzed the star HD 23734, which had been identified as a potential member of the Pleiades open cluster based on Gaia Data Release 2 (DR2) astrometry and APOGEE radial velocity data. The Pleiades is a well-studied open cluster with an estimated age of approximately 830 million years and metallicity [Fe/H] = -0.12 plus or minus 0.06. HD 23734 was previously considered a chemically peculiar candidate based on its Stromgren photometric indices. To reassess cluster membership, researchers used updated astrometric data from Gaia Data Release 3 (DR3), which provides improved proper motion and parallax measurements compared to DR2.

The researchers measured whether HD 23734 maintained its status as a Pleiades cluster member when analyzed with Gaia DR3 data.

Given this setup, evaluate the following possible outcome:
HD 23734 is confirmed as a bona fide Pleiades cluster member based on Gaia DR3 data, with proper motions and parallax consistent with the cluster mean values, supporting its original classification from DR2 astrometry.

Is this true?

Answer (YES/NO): NO